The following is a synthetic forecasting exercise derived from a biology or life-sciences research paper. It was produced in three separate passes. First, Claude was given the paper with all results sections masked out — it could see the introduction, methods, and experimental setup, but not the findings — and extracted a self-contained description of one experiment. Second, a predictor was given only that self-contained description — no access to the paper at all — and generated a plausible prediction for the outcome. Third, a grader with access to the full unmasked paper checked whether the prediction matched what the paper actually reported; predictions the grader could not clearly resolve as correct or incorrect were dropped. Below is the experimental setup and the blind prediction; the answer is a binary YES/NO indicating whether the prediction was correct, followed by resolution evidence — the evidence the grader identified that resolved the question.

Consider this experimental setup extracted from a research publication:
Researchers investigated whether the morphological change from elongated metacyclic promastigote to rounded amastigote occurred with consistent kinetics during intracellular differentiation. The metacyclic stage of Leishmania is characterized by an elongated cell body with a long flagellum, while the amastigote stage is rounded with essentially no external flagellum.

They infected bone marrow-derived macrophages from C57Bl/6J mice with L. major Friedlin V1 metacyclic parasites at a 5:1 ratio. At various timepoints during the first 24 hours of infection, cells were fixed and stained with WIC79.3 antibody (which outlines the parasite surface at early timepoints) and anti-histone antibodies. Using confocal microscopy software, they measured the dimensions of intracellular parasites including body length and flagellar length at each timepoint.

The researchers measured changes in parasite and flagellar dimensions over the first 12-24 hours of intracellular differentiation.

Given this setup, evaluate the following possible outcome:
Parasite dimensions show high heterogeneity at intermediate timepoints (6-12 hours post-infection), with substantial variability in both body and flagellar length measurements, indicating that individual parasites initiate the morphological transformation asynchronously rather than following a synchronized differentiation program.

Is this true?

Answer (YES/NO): NO